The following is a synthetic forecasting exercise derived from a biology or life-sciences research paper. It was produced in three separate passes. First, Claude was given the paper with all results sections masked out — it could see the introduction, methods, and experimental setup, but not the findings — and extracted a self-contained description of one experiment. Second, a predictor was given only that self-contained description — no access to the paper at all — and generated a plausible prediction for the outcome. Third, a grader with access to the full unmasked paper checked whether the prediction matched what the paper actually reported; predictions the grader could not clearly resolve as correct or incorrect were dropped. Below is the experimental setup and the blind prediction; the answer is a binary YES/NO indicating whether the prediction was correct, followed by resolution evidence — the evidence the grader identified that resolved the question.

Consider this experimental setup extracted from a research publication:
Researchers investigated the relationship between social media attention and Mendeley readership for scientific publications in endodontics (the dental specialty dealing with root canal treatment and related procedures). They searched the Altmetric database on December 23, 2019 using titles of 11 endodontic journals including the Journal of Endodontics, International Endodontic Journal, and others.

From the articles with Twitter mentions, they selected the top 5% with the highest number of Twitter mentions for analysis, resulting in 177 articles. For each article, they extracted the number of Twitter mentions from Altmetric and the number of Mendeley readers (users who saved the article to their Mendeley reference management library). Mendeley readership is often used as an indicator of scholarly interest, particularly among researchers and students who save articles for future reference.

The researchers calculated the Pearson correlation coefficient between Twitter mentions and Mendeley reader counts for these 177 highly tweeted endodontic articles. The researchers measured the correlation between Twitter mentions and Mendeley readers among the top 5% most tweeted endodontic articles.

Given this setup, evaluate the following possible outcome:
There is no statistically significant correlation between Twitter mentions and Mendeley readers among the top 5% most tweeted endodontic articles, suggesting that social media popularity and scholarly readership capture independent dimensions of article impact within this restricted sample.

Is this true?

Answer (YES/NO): YES